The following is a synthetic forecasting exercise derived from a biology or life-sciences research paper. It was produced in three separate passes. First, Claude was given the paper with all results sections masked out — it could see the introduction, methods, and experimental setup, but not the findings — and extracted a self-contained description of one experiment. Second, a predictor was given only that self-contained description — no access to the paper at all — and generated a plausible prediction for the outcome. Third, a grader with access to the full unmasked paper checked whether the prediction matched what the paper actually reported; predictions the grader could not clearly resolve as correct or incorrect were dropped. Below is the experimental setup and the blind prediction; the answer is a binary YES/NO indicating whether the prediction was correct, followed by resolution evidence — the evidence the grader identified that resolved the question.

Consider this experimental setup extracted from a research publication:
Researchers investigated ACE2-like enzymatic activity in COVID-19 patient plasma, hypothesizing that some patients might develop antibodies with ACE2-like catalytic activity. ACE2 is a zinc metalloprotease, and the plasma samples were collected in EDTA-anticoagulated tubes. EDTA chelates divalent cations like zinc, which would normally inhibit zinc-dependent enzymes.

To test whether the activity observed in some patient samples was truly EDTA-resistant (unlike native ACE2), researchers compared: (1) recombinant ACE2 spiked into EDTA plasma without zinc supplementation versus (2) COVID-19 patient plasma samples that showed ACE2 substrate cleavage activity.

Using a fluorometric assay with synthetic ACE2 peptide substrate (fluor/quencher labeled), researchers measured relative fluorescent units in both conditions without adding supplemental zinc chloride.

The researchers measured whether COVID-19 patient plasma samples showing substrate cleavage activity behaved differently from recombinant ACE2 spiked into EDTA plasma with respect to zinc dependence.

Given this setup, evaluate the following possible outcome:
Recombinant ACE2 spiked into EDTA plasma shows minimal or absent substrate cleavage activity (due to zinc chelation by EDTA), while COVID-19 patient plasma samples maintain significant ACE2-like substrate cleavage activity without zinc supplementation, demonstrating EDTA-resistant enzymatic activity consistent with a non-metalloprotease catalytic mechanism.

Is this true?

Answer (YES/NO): YES